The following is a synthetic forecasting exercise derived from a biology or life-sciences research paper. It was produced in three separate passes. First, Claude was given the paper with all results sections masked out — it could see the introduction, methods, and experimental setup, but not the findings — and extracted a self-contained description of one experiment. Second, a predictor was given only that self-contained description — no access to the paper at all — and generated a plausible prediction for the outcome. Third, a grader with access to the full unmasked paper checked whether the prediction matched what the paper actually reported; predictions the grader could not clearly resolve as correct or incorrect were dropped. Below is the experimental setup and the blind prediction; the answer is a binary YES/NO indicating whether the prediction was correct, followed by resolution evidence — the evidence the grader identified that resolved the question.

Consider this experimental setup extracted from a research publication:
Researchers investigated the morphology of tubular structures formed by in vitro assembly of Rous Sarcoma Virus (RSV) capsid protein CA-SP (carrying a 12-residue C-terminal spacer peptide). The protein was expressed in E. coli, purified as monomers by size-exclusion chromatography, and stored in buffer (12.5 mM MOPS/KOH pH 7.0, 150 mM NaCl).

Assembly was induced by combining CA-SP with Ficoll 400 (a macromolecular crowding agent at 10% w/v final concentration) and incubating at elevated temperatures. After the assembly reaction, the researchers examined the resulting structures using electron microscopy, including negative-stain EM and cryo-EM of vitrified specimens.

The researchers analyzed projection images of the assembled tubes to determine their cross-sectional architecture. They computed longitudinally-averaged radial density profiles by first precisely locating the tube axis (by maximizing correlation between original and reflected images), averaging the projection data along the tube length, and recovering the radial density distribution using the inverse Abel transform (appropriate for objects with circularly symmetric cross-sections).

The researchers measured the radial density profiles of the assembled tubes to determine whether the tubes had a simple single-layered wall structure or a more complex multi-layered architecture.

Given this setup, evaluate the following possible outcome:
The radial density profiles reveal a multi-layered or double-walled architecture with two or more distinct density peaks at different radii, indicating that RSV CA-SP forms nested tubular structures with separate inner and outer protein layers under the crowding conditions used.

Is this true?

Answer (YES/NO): NO